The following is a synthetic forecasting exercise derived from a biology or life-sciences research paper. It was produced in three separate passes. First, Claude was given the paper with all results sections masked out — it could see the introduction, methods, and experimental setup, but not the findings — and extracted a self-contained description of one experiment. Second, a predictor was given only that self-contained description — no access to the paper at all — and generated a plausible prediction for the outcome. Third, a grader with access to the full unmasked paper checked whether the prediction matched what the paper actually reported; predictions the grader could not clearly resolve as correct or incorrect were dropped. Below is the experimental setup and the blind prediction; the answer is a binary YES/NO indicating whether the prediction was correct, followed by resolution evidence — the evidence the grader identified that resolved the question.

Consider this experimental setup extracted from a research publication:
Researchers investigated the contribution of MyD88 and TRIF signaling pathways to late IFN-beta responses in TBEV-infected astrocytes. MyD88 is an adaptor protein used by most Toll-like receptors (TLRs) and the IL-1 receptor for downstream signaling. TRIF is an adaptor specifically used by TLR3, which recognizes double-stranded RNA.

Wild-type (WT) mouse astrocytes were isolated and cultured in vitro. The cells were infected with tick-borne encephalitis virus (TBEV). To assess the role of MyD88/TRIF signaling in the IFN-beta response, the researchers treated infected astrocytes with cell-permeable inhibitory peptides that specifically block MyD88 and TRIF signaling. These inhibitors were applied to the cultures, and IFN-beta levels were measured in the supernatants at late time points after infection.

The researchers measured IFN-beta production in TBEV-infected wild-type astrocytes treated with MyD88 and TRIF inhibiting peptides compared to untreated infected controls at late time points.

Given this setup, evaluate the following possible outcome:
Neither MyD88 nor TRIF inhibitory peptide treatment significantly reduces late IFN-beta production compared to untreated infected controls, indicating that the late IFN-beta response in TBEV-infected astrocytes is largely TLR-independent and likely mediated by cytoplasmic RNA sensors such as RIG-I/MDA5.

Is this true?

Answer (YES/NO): NO